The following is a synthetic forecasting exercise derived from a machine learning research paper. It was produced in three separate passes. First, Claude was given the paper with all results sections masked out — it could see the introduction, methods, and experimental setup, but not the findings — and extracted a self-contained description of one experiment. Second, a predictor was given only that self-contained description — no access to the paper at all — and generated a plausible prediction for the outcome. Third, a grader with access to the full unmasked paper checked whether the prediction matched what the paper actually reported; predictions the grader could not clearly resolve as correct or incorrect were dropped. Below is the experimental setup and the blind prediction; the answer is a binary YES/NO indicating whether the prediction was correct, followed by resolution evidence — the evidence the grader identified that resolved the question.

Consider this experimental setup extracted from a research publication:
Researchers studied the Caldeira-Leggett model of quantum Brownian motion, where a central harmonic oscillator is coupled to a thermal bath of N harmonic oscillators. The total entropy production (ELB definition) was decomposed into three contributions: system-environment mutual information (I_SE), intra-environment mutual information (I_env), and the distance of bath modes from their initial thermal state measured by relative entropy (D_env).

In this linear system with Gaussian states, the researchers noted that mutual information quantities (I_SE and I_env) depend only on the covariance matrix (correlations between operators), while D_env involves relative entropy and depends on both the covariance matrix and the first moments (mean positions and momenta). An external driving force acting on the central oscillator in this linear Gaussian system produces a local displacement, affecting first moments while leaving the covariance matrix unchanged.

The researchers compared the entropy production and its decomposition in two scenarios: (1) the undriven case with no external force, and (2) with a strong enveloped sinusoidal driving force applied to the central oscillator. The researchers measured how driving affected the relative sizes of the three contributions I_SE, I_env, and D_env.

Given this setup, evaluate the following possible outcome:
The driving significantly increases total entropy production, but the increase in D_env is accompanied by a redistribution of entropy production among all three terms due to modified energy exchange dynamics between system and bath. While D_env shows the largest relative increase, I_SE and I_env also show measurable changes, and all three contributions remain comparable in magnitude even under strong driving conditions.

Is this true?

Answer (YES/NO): NO